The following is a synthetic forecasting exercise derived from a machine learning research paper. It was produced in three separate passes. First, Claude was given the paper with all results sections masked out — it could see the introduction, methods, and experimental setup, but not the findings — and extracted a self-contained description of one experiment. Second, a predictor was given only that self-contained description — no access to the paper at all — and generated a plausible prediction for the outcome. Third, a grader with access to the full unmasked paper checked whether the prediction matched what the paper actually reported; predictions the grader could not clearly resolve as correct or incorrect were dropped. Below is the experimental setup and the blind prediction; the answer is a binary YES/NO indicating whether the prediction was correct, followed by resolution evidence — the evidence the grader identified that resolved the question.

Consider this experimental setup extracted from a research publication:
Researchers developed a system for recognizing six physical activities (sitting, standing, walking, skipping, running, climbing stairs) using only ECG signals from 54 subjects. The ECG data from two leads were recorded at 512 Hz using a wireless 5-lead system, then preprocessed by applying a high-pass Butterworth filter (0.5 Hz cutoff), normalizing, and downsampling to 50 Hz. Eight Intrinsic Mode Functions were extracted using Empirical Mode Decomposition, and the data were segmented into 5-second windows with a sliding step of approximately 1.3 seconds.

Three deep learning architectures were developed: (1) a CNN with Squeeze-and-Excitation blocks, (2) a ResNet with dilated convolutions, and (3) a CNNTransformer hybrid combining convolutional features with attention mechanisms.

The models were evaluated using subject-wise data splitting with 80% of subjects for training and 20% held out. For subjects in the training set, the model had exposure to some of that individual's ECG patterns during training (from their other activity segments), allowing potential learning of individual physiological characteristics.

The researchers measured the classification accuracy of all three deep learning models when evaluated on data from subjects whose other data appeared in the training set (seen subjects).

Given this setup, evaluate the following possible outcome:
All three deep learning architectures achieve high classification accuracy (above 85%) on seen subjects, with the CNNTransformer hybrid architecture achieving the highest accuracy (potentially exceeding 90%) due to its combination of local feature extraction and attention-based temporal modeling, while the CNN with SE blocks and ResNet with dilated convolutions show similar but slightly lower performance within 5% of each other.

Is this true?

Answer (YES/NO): NO